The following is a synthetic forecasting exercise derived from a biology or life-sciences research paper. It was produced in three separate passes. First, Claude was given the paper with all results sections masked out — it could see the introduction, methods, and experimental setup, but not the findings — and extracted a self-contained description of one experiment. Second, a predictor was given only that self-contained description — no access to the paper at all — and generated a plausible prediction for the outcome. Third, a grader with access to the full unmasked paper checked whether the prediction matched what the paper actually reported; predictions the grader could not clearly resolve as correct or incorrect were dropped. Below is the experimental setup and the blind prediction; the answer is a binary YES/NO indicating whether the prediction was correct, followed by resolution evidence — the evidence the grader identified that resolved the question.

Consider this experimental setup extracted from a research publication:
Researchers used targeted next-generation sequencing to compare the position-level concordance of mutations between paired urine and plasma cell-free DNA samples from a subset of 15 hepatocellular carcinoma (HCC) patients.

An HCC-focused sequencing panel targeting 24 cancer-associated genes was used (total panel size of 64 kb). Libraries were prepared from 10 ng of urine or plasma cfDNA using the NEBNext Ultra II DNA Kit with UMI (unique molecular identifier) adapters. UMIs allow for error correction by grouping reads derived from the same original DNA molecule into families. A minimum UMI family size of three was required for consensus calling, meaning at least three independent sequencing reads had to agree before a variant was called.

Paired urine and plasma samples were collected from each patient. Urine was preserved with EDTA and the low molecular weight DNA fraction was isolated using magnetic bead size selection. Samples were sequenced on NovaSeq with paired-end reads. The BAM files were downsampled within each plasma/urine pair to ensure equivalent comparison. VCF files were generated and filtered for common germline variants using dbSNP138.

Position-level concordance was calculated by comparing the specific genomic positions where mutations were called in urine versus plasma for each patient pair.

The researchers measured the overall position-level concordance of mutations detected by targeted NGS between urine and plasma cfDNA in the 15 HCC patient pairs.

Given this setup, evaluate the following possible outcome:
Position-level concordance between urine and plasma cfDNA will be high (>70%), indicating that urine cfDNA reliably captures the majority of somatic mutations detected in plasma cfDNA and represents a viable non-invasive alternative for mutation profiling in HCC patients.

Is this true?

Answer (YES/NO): YES